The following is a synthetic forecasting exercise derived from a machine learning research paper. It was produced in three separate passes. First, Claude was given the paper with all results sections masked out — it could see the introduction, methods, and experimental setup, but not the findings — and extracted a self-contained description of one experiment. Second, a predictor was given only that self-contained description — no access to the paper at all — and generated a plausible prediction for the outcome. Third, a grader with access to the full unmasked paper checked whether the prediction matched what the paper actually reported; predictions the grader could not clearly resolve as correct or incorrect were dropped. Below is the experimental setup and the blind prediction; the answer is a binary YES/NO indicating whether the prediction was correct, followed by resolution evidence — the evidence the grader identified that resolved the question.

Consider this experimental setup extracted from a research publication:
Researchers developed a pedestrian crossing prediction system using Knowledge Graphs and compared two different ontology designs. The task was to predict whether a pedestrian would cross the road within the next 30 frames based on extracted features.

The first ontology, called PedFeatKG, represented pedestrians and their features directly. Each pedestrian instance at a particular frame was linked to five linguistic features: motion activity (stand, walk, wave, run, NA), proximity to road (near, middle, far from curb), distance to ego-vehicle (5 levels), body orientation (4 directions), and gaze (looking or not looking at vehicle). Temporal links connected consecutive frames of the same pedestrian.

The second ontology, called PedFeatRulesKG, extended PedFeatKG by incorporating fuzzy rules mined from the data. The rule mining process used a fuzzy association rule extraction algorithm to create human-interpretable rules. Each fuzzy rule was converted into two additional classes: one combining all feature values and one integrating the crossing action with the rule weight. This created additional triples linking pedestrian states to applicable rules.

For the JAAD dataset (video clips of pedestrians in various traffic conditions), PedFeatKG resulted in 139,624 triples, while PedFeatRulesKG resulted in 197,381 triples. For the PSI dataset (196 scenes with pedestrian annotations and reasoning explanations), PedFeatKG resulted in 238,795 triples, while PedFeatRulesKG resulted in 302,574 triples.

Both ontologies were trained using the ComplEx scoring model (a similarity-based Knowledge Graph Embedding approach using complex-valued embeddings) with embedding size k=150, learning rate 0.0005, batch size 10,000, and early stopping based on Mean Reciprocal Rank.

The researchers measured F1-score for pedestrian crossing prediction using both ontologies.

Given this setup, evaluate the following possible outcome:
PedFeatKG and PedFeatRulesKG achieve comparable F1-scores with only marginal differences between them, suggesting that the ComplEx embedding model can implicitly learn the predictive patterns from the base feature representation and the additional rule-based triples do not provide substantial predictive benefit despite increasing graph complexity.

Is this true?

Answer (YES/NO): NO